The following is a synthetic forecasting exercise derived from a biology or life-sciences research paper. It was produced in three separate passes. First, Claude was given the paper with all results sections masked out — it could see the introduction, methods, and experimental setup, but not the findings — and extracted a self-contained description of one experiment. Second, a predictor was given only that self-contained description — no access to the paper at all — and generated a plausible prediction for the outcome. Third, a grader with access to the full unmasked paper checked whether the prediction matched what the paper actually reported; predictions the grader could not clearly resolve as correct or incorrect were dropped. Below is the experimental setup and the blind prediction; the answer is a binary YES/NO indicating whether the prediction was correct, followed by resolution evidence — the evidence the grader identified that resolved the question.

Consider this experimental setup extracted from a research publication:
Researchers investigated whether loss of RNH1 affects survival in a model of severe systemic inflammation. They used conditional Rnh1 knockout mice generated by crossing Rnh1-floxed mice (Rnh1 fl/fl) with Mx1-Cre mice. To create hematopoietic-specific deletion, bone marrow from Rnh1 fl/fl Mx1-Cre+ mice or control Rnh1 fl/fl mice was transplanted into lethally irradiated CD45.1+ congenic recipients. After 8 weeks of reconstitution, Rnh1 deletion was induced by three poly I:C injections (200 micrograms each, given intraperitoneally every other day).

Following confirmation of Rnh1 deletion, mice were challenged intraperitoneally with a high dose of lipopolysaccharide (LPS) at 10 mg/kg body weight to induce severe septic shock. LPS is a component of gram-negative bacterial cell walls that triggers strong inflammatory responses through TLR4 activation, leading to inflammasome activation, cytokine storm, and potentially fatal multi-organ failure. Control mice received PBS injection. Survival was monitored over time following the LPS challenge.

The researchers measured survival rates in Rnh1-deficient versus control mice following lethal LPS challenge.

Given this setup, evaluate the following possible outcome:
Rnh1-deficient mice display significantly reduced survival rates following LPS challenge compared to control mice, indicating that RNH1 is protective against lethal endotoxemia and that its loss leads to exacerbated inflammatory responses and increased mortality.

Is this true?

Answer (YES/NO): YES